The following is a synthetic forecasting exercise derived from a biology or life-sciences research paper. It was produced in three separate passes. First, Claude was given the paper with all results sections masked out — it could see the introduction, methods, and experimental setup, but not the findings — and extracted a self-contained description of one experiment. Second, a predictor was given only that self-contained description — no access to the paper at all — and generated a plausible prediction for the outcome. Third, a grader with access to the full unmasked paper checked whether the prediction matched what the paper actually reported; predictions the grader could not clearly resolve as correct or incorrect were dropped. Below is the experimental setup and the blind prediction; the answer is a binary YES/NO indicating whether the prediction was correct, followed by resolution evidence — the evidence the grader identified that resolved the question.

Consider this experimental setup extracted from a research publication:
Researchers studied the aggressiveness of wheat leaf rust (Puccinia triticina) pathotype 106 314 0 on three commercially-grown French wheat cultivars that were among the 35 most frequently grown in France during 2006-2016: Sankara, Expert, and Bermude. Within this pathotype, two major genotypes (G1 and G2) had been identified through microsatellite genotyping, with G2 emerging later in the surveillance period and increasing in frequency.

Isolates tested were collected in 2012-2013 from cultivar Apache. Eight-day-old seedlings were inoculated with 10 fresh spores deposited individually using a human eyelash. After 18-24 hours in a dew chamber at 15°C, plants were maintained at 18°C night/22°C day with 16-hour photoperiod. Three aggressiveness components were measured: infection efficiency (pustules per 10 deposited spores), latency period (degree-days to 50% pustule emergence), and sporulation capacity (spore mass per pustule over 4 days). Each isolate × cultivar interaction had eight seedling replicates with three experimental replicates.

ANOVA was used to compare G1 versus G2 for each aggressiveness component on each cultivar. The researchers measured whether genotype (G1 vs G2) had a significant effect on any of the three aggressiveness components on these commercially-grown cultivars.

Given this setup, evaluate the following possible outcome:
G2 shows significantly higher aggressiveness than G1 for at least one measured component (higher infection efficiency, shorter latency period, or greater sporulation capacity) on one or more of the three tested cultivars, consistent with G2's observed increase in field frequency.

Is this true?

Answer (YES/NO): YES